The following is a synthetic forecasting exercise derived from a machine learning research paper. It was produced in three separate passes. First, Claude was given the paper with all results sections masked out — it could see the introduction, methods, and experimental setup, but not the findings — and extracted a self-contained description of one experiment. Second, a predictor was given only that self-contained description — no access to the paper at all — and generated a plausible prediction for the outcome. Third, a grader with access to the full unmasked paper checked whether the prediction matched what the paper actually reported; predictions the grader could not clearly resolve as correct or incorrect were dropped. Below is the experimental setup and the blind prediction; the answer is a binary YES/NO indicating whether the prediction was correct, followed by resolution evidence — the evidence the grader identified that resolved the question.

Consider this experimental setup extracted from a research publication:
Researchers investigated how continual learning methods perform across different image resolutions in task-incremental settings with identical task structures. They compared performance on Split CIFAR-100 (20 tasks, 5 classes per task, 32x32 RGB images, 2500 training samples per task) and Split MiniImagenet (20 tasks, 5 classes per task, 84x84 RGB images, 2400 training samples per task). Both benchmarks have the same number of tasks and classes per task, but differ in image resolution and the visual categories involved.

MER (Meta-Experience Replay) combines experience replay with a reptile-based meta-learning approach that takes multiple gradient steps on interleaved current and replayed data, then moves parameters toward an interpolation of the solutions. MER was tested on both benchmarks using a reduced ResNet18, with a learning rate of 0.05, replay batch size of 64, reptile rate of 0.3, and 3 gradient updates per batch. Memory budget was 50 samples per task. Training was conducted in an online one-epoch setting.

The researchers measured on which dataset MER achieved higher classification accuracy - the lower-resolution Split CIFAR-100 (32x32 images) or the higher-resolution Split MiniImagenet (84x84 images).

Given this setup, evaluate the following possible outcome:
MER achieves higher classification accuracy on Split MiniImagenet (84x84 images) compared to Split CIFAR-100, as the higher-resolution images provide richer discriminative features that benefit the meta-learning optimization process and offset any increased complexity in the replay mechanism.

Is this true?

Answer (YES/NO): NO